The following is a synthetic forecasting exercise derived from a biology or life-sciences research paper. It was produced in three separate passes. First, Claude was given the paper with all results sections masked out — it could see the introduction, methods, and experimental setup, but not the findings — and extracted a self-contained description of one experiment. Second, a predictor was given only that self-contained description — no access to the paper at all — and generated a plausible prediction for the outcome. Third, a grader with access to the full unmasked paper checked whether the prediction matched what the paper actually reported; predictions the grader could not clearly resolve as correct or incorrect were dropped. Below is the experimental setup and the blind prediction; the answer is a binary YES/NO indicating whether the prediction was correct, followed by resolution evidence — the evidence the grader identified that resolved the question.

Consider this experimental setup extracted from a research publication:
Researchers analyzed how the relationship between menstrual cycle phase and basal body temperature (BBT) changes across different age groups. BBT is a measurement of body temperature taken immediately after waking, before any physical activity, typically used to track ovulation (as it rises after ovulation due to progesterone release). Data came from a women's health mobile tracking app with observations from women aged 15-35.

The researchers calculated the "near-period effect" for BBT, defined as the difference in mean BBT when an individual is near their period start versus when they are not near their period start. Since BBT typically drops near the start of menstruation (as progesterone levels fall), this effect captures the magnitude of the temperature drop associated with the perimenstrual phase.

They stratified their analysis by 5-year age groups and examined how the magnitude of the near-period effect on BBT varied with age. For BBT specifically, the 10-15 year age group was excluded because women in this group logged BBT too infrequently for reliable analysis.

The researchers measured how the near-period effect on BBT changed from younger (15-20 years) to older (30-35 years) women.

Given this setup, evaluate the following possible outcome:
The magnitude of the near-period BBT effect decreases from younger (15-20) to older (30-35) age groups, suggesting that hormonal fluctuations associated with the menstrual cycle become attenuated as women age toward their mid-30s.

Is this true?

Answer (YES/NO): NO